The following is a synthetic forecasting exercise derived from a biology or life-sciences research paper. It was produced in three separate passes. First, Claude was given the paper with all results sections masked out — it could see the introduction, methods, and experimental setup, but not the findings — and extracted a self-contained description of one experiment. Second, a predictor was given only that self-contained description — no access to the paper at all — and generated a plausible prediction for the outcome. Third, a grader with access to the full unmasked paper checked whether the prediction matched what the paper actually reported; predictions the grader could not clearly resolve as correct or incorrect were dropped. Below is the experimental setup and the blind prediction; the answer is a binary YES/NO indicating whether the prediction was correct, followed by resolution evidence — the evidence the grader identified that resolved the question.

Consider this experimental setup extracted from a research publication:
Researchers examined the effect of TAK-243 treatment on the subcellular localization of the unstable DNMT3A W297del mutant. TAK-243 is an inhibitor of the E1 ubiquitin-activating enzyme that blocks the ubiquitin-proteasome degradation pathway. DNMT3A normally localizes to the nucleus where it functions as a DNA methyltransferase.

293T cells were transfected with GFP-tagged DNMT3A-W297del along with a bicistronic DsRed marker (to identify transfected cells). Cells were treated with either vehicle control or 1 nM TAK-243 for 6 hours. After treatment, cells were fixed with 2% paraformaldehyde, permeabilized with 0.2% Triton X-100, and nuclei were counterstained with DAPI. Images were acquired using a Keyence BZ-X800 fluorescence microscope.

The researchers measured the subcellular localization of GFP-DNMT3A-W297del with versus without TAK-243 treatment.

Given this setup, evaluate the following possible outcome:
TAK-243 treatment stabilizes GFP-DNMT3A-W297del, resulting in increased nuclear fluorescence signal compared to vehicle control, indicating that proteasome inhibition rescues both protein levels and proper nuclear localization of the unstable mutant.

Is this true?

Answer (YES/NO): YES